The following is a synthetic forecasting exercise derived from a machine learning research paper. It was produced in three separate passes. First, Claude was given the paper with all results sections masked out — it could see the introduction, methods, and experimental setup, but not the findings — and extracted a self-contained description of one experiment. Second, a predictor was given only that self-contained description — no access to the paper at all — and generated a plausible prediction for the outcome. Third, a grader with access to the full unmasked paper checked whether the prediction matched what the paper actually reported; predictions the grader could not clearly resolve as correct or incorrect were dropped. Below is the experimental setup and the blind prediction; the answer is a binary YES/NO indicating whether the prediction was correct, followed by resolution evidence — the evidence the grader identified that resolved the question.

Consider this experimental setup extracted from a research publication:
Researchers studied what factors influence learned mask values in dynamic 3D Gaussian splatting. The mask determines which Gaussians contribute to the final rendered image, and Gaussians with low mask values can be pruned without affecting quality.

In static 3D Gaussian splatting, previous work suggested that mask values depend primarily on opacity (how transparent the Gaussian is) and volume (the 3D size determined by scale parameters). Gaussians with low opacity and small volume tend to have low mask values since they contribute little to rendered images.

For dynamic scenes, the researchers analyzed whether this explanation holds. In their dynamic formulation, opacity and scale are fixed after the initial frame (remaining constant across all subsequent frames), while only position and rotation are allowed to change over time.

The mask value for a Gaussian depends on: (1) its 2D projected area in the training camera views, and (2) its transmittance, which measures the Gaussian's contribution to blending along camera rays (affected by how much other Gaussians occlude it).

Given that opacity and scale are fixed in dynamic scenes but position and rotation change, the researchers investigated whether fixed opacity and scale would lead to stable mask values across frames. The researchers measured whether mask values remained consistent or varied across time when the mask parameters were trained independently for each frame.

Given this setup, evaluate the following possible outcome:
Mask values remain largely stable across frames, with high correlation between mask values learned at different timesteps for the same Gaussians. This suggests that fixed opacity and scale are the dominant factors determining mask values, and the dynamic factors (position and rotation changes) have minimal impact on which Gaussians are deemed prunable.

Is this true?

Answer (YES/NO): NO